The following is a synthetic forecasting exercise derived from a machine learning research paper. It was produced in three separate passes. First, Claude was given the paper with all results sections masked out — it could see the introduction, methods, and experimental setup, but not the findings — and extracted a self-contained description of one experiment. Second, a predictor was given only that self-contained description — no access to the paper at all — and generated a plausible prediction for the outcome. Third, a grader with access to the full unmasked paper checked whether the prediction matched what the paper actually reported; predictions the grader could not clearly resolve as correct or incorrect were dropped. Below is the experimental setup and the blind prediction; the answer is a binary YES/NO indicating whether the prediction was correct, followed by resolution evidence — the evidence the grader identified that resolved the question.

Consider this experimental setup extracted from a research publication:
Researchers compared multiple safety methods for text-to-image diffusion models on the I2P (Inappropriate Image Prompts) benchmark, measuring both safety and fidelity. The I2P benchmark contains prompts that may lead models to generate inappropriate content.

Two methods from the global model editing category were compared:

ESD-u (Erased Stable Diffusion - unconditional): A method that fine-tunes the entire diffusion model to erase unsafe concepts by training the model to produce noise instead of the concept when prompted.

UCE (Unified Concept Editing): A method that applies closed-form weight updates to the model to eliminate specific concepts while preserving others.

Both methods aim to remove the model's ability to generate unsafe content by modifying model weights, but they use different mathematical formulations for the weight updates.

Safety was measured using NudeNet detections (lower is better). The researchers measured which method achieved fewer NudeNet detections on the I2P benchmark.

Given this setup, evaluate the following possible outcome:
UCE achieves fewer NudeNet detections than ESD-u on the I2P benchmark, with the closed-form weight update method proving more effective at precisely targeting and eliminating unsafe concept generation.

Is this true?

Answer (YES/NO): NO